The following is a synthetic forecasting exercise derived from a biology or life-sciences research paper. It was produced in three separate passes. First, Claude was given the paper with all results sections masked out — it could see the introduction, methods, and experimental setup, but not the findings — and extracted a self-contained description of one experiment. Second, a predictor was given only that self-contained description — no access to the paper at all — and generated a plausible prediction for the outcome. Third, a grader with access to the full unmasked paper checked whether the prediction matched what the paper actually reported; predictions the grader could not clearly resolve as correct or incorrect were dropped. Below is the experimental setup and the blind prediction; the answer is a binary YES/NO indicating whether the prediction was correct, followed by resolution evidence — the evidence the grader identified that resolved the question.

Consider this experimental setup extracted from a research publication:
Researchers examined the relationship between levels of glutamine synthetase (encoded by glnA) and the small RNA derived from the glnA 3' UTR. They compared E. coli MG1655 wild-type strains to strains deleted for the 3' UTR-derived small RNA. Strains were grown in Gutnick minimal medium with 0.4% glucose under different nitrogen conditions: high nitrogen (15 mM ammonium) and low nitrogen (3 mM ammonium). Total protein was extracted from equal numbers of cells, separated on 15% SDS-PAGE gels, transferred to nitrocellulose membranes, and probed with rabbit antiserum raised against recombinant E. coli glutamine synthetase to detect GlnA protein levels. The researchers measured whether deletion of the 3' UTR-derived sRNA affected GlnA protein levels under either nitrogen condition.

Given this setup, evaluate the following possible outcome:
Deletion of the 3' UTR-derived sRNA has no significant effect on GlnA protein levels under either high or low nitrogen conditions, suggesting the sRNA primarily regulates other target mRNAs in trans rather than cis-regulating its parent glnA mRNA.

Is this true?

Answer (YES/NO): YES